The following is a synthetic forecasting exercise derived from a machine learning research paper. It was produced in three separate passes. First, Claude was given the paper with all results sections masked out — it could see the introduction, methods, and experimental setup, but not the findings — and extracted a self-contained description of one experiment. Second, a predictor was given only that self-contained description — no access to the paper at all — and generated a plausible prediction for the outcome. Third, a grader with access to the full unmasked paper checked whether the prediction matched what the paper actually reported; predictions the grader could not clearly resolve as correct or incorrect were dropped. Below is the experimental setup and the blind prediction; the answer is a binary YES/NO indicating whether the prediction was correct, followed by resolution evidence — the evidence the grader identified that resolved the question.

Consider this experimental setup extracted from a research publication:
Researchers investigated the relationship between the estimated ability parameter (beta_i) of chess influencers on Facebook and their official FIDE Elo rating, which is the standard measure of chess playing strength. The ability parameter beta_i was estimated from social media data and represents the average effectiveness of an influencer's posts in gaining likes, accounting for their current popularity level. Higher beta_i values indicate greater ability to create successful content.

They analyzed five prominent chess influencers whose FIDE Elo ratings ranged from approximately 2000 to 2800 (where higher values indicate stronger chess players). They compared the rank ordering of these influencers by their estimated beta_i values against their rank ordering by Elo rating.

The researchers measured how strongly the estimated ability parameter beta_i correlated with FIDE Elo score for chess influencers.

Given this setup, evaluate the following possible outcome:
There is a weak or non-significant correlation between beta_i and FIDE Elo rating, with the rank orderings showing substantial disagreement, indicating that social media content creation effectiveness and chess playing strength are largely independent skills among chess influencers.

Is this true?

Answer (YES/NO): YES